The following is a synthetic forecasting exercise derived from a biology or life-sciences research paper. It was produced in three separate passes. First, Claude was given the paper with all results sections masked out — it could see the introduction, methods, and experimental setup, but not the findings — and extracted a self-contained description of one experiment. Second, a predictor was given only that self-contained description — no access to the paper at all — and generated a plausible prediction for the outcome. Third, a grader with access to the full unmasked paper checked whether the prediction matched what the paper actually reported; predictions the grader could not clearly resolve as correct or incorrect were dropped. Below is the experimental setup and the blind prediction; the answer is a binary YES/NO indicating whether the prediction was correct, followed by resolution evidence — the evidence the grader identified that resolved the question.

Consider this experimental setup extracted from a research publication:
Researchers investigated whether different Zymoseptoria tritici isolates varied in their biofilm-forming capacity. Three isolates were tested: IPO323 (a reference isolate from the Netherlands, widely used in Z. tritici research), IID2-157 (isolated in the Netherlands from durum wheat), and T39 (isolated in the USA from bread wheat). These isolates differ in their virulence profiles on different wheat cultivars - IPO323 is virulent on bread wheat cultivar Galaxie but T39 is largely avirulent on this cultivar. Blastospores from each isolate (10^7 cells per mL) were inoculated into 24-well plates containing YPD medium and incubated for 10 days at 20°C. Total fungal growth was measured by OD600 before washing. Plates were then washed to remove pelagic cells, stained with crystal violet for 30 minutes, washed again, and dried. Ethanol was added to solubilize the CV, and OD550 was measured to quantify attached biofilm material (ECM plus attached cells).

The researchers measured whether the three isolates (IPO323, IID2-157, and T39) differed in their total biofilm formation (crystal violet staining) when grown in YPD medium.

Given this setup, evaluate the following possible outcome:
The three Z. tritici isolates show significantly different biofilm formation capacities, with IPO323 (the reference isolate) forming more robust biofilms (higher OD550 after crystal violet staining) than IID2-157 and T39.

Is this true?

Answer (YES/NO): NO